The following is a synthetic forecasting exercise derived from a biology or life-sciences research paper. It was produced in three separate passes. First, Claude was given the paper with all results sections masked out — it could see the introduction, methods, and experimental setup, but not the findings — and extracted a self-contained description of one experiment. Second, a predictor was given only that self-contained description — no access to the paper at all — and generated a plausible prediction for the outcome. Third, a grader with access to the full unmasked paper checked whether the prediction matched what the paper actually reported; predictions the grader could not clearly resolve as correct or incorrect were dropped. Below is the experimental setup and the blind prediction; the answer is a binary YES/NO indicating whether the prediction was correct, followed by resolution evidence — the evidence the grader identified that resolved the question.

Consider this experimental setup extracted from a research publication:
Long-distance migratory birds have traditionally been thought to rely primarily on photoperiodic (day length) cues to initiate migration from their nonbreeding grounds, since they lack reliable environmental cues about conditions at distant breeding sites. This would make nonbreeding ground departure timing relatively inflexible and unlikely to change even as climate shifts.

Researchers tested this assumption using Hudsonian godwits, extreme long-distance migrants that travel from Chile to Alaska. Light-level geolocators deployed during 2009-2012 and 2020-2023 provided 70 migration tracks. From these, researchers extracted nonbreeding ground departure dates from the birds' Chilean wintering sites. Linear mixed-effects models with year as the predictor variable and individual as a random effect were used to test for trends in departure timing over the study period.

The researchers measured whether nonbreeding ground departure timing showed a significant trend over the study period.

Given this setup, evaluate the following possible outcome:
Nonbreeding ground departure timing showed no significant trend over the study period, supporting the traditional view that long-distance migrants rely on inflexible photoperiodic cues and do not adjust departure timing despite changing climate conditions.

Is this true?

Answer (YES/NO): NO